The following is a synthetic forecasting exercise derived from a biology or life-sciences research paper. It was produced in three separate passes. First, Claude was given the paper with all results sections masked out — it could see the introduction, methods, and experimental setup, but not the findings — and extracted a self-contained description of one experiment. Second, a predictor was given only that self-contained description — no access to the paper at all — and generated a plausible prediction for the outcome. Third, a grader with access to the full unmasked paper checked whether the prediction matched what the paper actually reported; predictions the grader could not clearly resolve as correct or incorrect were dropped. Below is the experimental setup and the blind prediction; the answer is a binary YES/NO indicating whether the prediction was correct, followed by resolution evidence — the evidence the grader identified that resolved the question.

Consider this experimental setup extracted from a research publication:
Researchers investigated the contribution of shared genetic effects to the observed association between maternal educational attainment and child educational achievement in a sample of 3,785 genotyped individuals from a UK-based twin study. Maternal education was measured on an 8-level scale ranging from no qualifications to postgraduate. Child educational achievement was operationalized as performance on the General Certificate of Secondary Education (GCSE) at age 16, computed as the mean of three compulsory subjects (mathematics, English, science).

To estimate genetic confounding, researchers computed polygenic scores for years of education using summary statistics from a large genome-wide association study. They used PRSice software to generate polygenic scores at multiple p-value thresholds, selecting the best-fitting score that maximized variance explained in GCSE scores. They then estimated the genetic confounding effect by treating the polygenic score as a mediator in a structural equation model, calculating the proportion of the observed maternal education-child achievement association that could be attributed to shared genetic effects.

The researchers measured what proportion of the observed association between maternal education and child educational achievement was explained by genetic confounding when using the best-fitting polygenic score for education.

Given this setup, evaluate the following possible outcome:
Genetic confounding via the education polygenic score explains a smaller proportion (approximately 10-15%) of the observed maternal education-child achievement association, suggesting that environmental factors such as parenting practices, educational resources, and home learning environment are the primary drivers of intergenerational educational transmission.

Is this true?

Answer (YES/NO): NO